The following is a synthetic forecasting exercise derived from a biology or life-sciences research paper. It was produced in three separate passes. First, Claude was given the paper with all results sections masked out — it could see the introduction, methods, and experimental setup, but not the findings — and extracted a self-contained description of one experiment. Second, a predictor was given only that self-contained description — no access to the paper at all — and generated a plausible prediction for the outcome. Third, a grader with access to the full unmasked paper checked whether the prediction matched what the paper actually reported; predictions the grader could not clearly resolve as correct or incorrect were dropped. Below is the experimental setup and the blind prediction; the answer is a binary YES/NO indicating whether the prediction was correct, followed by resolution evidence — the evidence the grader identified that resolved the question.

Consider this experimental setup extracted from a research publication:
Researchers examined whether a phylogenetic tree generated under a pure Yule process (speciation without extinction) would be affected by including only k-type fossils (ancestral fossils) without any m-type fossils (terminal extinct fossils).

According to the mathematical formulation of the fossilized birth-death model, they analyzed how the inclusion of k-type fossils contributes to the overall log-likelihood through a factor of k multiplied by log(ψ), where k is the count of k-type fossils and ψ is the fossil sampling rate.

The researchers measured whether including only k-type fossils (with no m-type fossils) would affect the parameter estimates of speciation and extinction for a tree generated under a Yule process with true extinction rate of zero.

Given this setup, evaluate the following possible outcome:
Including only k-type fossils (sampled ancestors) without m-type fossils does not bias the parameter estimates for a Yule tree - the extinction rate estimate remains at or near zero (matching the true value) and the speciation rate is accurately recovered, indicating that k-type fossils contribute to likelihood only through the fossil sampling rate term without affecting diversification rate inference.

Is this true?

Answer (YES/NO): YES